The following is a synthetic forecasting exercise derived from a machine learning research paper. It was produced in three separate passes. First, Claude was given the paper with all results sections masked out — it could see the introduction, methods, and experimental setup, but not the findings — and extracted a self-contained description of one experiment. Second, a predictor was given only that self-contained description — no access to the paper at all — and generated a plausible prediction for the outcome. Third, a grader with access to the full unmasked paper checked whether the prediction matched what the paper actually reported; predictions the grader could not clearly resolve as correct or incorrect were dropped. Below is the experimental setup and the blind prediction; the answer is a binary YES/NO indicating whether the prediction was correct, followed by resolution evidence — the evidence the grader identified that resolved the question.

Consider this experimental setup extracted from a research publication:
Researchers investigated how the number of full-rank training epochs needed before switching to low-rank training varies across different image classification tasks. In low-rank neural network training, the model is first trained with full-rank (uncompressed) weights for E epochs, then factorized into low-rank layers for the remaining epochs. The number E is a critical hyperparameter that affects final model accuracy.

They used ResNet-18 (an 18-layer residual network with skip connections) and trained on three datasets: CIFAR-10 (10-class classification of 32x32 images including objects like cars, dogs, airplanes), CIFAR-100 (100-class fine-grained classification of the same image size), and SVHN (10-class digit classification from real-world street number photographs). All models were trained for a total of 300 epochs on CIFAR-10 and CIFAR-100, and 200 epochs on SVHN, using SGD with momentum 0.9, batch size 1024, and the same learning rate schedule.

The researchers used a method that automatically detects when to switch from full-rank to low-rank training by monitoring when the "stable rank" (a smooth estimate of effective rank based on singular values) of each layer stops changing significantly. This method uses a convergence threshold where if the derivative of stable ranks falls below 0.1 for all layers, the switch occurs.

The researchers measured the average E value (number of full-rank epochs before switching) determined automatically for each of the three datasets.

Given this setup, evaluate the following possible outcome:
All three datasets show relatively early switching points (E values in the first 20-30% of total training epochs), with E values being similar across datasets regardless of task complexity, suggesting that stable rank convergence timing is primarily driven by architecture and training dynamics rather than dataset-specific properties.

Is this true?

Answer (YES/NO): NO